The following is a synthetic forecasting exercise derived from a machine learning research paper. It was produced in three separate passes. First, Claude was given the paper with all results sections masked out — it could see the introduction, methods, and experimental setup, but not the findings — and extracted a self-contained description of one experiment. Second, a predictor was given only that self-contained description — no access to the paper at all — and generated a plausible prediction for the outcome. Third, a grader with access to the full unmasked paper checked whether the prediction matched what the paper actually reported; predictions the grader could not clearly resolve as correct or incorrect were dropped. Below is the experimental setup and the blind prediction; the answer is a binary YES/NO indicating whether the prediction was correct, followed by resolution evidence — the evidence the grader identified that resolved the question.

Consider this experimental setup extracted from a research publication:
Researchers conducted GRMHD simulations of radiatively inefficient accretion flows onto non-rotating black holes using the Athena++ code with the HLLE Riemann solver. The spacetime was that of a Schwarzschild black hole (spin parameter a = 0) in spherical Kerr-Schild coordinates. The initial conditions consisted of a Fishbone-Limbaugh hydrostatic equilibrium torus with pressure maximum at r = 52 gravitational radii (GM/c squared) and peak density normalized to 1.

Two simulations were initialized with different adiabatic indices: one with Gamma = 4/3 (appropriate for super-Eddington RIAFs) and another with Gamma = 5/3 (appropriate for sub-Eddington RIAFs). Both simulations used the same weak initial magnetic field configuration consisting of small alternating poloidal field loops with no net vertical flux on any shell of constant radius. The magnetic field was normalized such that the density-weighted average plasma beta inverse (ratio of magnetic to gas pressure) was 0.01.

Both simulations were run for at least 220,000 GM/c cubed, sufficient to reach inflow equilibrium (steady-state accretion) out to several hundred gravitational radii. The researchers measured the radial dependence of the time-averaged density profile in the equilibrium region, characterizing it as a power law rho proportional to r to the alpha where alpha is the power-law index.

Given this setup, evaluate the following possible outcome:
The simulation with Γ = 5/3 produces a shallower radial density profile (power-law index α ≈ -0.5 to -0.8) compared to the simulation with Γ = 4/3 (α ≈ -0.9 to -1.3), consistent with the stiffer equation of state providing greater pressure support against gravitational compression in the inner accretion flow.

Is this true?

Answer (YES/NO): NO